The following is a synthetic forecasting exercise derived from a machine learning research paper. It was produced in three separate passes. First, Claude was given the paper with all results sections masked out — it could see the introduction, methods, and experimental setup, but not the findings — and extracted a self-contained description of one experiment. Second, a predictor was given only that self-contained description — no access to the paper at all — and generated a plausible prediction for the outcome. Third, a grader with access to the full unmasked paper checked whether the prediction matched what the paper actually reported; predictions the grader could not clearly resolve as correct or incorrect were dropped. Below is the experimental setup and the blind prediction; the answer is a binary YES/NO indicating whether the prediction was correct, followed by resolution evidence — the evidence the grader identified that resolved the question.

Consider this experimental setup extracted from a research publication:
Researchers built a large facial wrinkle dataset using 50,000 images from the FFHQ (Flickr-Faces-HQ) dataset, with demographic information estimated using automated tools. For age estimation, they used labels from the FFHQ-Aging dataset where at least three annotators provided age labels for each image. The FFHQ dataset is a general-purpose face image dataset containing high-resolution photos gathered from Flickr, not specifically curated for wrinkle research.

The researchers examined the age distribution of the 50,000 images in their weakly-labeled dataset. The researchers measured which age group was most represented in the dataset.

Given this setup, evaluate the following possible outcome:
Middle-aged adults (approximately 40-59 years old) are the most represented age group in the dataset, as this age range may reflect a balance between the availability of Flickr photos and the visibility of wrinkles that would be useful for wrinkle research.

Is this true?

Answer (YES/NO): NO